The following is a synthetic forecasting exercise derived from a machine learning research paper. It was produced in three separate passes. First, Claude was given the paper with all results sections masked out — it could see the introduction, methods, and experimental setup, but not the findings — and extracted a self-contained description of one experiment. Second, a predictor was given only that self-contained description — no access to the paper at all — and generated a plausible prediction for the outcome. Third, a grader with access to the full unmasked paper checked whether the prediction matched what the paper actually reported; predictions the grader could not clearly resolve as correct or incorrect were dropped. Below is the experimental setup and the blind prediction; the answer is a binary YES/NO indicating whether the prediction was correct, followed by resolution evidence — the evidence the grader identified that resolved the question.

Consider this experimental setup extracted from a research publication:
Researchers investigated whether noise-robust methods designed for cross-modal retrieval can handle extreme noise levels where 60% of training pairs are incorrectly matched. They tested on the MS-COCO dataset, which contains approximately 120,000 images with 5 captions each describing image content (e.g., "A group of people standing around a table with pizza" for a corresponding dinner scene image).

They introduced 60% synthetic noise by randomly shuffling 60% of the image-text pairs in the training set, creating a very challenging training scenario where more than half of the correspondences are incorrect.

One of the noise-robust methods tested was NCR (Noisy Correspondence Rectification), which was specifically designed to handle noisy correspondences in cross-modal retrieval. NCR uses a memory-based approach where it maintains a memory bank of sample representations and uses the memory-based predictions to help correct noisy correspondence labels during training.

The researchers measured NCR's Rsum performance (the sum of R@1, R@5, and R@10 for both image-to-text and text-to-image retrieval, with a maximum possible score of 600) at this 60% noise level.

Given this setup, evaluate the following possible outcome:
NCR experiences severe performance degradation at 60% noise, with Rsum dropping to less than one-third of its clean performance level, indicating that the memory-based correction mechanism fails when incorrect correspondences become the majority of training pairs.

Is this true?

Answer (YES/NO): YES